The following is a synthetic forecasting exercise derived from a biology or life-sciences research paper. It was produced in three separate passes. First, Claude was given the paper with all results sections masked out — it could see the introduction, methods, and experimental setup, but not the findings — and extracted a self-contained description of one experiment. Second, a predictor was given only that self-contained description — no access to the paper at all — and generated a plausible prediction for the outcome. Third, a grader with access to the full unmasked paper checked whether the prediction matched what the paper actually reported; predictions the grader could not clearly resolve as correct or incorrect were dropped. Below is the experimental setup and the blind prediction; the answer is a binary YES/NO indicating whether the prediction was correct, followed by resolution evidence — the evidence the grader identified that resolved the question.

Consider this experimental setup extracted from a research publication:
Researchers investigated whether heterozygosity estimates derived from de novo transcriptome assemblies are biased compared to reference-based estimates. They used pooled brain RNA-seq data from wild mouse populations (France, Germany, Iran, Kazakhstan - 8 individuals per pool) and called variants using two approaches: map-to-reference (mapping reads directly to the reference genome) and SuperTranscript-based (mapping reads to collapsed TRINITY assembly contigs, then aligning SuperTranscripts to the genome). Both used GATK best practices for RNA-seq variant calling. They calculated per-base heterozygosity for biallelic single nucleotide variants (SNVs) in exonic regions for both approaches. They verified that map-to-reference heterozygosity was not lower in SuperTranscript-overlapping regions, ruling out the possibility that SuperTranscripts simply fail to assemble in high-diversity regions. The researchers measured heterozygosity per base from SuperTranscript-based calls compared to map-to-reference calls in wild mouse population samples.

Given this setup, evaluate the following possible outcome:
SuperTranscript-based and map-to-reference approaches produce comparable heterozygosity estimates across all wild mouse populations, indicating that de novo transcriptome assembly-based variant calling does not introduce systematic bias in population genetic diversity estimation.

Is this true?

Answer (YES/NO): NO